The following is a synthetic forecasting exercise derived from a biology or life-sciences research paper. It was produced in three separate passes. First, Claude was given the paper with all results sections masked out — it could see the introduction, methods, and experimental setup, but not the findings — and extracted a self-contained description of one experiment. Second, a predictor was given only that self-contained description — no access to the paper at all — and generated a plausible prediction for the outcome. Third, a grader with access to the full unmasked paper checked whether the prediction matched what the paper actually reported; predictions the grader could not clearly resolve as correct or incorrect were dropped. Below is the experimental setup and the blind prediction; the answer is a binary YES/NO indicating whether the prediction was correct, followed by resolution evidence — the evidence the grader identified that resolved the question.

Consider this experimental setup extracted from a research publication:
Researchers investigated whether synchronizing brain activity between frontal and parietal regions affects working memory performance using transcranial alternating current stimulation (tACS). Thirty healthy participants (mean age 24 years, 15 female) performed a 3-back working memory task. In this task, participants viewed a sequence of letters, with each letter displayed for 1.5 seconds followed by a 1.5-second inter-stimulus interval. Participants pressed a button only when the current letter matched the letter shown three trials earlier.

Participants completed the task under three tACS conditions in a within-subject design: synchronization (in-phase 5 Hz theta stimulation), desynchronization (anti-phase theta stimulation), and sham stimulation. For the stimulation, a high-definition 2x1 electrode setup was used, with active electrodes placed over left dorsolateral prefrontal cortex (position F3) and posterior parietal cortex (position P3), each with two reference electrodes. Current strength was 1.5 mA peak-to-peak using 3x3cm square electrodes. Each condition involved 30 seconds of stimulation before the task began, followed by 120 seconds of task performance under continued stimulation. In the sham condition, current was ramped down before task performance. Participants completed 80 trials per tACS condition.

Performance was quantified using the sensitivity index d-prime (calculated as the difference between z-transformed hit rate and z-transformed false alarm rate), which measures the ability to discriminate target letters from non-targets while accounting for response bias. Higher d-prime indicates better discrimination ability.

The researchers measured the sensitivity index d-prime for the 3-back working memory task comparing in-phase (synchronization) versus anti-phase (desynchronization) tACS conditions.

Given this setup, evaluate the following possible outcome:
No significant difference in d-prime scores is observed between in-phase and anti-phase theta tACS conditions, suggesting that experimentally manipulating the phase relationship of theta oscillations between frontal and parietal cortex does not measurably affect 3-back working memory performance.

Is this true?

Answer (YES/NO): NO